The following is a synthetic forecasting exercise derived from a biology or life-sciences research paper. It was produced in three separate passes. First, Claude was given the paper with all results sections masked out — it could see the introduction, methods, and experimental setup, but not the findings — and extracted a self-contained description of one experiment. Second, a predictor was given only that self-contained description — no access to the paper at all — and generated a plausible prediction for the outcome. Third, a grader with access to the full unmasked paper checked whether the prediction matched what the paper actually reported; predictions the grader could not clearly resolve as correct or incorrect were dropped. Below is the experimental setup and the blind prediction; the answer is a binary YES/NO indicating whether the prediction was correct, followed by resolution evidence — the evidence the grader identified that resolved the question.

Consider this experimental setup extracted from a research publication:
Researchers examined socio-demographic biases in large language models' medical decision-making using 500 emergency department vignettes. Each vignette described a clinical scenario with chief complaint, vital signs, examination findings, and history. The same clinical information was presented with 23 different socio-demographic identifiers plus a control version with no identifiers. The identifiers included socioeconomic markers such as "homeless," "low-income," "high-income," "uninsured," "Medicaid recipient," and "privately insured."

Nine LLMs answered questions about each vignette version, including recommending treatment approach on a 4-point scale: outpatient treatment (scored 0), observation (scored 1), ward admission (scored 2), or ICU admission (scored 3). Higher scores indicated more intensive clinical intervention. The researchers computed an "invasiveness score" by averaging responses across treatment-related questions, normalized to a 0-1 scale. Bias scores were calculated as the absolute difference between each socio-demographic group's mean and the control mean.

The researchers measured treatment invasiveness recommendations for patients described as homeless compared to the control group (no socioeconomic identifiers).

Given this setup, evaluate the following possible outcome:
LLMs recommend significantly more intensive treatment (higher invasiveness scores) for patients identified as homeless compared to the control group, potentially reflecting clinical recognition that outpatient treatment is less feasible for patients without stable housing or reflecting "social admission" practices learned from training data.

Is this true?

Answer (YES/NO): YES